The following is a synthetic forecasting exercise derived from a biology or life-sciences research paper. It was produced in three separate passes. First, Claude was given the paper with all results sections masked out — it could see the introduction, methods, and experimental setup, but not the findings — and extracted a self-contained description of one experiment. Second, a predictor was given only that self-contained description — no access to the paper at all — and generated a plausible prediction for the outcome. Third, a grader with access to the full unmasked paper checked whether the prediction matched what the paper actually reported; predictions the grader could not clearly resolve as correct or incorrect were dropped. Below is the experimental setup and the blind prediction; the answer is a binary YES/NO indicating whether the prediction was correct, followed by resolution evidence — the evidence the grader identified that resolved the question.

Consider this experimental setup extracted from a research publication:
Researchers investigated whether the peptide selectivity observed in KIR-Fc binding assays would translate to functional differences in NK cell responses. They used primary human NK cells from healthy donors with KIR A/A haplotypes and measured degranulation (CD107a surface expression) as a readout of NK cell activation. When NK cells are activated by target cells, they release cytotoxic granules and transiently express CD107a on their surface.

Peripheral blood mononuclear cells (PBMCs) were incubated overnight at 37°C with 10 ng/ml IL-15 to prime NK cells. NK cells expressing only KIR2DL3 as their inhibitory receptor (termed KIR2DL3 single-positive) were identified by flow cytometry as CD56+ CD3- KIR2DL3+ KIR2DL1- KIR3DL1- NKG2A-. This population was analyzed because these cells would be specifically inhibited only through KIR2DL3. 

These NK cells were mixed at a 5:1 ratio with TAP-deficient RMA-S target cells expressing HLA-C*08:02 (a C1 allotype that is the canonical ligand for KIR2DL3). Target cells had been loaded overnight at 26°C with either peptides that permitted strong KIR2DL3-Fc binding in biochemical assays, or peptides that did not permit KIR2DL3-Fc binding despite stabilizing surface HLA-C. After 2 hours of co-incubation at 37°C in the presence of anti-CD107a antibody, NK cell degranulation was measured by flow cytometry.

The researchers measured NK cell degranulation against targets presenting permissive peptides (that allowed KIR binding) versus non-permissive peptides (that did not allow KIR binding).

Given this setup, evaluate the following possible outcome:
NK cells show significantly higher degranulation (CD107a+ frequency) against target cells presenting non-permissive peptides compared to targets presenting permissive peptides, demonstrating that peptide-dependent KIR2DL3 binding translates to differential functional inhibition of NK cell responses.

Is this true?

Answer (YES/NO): YES